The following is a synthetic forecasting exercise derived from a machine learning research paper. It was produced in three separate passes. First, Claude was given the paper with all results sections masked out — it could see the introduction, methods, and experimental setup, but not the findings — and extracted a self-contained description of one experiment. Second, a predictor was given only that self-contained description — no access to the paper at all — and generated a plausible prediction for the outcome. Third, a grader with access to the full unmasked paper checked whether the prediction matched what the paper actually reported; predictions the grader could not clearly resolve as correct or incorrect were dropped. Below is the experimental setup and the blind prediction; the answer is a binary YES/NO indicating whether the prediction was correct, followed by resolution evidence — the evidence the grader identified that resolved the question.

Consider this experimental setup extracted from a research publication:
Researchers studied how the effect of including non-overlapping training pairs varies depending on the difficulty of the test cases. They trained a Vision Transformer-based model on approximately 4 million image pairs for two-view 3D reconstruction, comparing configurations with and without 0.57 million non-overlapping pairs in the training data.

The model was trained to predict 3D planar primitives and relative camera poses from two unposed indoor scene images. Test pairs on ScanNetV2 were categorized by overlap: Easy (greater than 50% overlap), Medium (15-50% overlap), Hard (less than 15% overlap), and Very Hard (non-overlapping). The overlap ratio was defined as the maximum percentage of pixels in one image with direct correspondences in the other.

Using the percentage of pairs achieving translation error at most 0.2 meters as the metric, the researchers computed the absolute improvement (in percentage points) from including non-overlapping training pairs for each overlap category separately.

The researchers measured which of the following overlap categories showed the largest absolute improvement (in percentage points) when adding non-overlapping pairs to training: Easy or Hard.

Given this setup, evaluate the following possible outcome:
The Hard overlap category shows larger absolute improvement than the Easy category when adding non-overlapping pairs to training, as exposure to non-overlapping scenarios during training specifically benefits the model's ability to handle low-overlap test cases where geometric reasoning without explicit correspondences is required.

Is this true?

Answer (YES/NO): YES